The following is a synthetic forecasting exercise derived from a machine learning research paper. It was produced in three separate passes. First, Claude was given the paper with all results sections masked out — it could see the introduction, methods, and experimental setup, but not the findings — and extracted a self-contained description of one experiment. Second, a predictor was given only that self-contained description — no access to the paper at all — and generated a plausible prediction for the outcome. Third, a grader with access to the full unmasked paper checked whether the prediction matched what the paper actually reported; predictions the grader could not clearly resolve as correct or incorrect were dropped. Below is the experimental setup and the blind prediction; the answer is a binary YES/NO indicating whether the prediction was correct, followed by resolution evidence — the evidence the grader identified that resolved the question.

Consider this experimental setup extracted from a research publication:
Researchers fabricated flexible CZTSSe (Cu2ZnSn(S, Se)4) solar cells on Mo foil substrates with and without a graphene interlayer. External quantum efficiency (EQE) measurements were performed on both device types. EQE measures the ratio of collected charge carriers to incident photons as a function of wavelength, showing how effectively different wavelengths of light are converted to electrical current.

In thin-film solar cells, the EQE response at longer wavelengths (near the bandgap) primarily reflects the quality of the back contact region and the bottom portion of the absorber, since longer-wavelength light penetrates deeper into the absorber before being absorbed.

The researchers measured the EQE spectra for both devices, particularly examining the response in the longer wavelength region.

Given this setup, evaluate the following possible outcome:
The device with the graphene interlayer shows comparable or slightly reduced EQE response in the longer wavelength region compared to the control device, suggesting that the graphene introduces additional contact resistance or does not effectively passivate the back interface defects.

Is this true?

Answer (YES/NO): NO